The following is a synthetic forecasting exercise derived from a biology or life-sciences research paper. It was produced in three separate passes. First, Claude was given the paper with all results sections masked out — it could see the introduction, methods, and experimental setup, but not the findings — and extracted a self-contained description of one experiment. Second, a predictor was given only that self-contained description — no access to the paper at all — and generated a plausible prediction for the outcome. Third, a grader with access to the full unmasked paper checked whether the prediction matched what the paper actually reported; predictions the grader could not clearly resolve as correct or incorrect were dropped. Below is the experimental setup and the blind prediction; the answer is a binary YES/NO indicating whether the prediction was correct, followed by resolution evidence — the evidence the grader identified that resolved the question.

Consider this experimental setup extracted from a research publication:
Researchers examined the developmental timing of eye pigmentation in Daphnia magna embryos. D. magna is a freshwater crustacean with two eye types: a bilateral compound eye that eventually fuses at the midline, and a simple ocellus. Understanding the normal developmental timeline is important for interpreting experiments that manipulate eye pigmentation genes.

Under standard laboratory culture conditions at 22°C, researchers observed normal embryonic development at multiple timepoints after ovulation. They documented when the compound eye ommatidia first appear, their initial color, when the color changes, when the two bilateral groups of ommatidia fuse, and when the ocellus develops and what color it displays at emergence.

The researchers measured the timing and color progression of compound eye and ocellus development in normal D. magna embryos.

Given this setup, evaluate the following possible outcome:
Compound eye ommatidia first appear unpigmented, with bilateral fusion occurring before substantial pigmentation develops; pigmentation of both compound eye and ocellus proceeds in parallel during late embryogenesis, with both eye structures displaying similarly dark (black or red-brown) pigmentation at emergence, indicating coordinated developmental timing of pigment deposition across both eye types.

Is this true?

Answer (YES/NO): NO